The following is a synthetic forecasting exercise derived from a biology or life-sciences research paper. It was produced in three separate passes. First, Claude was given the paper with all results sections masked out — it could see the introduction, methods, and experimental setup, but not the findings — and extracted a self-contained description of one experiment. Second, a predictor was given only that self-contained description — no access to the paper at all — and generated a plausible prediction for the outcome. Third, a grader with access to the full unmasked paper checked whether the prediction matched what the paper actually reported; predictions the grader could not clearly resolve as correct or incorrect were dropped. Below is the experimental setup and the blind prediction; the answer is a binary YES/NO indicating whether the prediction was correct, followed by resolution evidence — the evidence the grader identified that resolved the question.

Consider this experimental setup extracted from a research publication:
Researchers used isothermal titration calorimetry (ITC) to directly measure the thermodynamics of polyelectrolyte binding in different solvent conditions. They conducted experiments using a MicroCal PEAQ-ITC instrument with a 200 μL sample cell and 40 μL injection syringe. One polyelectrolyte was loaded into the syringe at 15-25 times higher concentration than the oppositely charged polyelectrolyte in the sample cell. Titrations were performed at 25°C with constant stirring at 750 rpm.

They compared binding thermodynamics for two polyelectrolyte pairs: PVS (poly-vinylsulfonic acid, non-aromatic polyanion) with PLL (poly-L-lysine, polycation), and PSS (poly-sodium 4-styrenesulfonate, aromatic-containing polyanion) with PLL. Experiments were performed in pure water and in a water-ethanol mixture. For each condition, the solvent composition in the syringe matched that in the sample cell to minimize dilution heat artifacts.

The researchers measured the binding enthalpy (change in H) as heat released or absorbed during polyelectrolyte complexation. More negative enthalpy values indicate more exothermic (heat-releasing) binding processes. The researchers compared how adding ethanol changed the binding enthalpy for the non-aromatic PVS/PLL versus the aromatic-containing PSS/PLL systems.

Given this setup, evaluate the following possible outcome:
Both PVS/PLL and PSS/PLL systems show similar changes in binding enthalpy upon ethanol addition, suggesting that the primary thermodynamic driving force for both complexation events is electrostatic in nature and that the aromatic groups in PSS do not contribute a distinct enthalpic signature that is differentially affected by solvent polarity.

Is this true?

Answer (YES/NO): NO